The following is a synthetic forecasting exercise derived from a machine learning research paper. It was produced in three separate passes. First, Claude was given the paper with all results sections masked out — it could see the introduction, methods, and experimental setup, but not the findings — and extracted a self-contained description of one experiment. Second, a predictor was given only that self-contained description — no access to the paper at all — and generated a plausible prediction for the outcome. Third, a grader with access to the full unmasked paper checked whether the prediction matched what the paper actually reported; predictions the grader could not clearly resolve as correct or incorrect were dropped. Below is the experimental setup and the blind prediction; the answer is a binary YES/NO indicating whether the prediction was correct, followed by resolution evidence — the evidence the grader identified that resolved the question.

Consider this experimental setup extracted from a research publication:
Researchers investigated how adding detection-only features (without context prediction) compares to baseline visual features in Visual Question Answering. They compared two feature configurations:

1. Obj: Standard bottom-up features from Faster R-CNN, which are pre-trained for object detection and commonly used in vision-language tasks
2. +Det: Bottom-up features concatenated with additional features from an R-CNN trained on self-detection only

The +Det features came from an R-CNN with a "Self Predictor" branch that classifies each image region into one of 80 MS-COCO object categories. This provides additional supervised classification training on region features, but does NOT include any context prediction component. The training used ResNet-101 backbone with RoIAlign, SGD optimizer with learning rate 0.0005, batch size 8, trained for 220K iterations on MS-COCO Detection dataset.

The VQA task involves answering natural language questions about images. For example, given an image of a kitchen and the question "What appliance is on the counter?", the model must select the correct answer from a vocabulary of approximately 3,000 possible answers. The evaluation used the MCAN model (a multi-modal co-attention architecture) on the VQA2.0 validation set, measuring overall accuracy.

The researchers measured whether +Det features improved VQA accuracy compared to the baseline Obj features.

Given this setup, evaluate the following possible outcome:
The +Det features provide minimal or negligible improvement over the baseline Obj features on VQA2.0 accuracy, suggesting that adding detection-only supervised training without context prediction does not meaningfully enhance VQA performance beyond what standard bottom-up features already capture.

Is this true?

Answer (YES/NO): YES